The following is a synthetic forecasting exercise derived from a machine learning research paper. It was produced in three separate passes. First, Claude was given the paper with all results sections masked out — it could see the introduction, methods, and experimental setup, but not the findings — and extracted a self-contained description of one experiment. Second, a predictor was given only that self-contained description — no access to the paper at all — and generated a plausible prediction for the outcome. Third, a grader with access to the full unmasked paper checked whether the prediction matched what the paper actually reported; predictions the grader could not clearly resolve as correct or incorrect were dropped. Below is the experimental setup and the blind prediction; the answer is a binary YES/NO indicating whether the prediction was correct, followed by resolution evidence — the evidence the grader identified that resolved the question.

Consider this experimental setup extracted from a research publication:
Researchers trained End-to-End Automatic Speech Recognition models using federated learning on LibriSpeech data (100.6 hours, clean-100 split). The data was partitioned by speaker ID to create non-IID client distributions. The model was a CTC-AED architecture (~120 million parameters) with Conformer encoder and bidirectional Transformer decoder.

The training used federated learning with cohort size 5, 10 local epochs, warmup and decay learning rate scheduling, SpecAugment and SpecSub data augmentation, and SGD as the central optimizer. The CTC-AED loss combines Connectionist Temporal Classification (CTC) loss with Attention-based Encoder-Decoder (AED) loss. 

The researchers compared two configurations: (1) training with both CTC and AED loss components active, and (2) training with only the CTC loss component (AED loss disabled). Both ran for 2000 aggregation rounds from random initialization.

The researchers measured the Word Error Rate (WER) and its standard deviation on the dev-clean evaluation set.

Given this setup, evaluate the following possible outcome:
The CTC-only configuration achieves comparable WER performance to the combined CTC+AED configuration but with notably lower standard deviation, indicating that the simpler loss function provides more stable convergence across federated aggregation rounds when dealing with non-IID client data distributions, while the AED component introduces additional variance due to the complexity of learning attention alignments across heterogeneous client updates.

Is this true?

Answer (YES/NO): NO